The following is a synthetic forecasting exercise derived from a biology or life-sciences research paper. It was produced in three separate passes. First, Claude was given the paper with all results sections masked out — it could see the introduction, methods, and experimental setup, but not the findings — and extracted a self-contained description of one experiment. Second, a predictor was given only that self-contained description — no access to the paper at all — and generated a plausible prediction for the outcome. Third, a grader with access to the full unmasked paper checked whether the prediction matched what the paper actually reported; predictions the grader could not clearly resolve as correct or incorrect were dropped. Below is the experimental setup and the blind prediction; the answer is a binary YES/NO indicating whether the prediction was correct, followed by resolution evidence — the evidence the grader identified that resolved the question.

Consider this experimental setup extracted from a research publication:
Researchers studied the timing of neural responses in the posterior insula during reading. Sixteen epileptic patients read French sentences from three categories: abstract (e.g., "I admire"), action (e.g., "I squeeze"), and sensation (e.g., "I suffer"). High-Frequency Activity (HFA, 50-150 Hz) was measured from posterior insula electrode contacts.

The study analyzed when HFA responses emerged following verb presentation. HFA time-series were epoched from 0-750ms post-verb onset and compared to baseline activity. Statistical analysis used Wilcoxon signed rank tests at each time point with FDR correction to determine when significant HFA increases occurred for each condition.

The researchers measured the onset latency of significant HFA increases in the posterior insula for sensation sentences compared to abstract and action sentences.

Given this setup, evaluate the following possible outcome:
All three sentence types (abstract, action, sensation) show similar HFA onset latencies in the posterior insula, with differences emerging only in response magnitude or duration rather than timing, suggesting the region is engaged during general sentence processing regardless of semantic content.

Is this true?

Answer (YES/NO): NO